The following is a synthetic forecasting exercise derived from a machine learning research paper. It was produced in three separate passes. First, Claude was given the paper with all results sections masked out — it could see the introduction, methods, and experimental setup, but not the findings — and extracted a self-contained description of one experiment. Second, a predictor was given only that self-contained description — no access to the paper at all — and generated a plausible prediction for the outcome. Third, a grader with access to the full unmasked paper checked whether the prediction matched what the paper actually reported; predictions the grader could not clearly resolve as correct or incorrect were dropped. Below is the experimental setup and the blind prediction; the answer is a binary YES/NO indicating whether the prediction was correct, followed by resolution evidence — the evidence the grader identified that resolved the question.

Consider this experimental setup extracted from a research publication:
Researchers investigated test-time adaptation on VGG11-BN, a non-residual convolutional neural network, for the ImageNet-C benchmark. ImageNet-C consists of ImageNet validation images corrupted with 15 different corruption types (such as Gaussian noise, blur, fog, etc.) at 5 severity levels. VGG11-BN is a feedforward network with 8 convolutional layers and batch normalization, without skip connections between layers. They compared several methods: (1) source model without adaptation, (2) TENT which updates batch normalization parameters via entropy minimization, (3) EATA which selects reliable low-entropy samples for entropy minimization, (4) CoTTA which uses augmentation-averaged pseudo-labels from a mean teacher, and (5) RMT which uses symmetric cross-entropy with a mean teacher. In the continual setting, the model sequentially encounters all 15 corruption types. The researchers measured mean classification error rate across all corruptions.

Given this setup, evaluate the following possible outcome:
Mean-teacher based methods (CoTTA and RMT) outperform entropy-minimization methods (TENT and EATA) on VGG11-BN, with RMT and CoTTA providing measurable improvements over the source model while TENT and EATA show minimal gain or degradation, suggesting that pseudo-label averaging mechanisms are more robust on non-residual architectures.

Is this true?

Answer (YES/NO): NO